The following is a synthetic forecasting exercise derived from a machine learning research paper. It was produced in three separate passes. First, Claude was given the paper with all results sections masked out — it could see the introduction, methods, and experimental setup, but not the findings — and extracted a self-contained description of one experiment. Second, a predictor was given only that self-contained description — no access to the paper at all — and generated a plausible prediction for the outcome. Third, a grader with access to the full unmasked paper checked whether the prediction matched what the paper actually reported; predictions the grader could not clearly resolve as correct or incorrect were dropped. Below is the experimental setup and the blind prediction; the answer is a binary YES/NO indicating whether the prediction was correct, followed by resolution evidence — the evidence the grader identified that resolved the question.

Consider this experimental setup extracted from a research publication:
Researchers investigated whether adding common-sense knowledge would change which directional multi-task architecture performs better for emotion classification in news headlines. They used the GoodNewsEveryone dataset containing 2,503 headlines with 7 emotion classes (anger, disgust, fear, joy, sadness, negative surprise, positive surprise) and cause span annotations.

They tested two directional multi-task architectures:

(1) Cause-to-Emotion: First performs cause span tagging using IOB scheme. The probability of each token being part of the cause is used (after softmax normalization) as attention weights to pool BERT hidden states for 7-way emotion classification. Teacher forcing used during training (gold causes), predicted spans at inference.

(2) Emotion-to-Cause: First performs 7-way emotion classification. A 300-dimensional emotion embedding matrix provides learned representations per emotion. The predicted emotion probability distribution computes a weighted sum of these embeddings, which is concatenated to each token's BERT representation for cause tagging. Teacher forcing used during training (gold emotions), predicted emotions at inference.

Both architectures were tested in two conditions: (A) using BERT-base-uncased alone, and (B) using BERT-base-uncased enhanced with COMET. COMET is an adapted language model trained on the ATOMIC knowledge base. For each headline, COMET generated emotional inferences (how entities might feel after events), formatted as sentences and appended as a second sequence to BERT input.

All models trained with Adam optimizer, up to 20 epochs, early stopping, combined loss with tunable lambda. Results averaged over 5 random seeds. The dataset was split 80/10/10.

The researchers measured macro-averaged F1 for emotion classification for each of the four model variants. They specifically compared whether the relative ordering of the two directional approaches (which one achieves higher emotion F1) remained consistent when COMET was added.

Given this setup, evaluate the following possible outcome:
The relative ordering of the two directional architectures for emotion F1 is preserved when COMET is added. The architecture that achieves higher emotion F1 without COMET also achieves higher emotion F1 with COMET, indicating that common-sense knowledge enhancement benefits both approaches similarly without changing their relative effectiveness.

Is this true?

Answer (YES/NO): NO